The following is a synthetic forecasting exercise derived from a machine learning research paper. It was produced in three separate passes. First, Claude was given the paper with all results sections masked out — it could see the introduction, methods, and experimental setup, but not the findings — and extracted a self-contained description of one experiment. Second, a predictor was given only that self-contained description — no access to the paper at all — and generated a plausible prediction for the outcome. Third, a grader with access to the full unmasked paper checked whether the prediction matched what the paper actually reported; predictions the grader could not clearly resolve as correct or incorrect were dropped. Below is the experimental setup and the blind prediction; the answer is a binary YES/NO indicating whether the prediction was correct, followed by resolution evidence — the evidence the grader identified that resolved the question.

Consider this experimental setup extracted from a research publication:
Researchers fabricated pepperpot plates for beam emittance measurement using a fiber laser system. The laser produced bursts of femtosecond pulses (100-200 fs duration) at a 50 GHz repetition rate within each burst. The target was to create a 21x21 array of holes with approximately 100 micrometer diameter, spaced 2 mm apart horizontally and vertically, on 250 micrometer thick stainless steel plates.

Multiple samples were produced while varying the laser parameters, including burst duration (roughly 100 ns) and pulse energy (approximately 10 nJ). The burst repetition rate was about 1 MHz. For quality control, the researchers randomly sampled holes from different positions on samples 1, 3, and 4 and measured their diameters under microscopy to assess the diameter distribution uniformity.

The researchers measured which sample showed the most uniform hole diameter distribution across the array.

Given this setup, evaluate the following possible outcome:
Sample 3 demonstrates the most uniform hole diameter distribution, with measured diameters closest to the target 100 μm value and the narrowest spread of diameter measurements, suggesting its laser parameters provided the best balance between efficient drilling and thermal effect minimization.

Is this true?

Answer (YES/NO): NO